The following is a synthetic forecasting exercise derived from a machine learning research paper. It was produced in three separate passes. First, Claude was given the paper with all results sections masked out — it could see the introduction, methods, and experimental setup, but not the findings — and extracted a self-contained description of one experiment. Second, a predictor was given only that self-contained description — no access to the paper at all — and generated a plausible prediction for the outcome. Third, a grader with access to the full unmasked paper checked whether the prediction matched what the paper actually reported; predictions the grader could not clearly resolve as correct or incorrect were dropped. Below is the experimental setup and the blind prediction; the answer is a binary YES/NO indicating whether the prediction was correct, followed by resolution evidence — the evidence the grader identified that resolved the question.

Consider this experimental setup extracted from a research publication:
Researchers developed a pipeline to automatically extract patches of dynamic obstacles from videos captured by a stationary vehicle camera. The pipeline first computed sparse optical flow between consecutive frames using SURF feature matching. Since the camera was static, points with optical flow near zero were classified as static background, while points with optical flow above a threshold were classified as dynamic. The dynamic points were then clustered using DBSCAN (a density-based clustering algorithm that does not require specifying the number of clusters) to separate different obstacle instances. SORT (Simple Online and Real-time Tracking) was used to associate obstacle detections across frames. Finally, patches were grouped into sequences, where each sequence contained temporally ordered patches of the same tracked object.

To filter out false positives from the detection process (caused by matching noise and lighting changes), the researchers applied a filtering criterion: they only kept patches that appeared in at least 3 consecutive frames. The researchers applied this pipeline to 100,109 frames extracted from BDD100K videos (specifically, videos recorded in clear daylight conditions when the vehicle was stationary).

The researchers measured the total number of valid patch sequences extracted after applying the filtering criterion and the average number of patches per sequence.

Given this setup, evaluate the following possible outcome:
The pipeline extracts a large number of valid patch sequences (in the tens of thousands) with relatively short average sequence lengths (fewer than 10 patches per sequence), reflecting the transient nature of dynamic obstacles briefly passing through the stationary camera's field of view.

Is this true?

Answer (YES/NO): NO